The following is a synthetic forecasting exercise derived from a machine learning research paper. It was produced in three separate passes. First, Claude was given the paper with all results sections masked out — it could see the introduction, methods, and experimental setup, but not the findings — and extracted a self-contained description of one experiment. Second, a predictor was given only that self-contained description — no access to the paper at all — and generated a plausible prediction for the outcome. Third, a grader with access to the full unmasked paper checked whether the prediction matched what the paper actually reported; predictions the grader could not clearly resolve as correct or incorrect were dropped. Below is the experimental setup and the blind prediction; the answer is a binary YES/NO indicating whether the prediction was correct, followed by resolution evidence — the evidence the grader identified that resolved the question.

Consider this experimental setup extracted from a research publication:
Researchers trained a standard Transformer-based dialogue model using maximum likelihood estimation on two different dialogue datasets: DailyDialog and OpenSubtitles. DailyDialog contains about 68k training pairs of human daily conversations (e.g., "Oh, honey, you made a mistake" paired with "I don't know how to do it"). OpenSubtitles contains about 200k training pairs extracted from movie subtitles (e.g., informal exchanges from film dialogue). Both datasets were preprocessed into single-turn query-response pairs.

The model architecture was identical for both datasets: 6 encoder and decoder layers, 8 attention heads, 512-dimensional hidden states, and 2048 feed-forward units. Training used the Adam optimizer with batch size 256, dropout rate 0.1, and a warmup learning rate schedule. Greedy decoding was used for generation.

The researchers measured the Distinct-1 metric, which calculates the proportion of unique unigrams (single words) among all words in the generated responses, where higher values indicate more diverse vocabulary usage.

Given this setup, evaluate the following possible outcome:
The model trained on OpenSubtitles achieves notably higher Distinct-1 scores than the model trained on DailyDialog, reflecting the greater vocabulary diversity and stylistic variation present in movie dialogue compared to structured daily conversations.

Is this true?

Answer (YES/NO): NO